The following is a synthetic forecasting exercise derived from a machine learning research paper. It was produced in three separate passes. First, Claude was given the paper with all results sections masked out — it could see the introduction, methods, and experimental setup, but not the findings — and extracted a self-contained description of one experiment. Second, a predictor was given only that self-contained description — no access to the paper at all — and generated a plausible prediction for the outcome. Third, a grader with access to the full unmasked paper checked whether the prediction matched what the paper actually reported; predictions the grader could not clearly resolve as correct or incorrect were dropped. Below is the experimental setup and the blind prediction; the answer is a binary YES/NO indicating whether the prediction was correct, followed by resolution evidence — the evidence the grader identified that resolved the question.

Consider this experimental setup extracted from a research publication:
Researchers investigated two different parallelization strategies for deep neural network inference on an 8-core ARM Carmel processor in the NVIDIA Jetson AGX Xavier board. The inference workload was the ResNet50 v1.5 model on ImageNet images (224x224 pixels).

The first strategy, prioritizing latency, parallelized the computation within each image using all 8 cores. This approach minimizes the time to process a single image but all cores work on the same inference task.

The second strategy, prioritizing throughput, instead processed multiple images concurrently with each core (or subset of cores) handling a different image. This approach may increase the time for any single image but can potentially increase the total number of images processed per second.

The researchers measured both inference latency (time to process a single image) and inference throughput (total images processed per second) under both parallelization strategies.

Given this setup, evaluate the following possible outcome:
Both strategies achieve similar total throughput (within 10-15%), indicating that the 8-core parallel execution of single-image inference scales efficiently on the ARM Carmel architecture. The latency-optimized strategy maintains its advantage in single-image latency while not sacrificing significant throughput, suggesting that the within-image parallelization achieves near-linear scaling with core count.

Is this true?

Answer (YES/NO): NO